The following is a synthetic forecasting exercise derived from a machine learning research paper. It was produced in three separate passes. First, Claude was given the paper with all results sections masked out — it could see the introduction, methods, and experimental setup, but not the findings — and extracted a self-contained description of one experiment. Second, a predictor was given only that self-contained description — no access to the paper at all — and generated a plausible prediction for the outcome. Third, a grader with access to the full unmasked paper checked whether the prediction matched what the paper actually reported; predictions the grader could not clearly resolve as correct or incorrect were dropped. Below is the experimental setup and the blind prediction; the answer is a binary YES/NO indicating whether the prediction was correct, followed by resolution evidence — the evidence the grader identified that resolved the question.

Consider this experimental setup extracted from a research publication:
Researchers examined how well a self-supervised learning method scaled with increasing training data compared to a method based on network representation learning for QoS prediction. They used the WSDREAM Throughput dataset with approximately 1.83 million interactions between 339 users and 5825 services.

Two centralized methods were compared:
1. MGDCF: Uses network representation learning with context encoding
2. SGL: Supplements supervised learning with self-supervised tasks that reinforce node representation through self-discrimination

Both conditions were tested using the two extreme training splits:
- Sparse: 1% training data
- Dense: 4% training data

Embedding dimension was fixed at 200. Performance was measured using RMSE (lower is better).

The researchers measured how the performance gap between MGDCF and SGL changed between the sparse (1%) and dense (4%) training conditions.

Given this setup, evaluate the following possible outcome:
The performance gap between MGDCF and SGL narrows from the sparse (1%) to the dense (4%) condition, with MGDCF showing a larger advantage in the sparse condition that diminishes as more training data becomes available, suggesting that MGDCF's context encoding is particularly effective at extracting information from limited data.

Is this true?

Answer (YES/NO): YES